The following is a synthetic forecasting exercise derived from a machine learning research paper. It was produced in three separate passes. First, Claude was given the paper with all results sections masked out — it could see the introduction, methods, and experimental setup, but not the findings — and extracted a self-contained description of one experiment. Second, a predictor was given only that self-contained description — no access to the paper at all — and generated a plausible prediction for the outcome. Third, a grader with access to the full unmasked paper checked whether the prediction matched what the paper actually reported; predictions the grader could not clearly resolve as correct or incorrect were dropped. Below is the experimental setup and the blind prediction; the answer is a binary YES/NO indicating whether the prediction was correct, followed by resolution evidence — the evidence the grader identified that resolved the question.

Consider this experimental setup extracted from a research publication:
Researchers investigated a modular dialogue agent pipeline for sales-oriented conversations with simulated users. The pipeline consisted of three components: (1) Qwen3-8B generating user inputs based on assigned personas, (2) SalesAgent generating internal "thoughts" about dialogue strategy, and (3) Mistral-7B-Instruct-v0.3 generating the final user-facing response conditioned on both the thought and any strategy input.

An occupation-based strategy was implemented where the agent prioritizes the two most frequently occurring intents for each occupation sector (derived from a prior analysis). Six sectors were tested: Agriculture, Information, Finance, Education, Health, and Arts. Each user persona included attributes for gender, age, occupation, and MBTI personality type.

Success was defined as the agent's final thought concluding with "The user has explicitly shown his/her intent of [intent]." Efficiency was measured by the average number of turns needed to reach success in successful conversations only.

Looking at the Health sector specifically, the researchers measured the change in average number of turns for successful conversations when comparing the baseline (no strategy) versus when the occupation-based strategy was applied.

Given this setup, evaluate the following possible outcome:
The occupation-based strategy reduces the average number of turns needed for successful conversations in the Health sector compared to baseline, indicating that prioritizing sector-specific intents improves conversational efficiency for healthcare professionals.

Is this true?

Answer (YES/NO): YES